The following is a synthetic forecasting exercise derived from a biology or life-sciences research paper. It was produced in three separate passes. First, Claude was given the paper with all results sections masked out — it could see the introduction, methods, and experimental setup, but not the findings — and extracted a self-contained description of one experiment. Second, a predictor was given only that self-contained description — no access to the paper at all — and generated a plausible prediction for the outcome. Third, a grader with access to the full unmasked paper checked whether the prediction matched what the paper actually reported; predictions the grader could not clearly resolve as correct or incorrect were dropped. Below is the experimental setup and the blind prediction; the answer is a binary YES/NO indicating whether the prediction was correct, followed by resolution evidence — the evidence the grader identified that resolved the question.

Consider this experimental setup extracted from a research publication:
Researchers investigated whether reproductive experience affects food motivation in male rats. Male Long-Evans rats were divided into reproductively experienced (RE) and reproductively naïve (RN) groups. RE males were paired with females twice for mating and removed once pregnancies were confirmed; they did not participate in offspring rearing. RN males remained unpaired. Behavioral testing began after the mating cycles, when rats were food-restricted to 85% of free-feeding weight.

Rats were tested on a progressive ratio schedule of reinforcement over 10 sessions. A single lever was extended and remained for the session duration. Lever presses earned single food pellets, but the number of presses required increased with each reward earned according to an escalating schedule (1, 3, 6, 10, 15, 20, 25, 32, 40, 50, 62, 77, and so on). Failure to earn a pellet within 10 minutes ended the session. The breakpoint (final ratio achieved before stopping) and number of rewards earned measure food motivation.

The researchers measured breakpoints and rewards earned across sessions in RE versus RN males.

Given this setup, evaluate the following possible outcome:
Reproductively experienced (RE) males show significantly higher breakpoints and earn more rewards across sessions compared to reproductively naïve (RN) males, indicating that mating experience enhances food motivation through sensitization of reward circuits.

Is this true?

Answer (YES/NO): NO